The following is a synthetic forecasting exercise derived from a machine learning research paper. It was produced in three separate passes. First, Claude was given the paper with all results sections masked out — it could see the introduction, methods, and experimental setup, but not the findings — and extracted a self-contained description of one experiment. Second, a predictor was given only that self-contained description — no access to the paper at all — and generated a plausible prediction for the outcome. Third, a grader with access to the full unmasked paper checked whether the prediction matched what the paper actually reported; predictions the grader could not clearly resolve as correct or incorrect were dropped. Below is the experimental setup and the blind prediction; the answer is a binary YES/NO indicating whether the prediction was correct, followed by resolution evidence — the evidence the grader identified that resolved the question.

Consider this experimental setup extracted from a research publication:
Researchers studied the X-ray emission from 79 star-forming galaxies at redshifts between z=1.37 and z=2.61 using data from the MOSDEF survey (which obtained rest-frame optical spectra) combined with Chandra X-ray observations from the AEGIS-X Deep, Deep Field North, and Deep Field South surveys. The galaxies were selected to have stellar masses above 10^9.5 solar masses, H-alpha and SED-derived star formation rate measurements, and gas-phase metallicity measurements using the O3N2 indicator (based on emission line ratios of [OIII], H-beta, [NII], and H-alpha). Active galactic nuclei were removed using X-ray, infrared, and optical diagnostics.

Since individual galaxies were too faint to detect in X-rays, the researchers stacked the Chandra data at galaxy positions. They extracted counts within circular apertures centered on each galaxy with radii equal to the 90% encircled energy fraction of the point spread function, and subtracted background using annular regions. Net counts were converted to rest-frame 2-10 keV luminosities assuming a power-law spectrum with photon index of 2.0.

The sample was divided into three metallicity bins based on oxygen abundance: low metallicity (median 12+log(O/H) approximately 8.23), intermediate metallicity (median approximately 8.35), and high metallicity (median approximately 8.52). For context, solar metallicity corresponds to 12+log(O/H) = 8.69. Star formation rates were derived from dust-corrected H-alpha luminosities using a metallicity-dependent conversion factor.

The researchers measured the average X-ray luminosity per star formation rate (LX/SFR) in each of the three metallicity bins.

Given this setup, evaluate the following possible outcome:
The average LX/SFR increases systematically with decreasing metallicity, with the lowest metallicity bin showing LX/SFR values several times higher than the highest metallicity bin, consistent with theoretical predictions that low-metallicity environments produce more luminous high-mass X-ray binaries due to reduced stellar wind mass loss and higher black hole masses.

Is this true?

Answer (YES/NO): NO